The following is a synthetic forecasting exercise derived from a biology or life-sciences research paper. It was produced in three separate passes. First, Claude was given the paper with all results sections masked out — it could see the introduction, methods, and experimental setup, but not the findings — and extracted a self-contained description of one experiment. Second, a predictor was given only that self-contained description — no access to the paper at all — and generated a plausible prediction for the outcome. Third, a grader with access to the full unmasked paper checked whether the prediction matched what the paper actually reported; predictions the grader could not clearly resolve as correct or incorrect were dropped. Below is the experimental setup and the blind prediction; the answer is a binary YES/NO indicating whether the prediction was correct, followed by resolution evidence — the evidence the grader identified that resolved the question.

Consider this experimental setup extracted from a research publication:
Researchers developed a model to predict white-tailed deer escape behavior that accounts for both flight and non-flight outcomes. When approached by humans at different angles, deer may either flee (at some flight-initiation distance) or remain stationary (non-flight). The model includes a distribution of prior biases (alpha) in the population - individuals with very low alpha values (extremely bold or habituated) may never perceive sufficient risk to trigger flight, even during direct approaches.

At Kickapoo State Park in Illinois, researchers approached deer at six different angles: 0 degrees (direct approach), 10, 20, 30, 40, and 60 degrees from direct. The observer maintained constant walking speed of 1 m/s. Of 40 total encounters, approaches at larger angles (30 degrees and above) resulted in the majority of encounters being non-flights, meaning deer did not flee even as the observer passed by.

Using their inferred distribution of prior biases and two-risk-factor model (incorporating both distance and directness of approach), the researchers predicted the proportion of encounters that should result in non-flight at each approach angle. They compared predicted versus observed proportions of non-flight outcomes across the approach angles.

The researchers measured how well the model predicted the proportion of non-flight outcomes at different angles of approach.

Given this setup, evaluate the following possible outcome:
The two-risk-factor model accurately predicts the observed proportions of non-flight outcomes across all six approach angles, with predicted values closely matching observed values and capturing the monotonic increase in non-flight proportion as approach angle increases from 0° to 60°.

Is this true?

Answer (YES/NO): NO